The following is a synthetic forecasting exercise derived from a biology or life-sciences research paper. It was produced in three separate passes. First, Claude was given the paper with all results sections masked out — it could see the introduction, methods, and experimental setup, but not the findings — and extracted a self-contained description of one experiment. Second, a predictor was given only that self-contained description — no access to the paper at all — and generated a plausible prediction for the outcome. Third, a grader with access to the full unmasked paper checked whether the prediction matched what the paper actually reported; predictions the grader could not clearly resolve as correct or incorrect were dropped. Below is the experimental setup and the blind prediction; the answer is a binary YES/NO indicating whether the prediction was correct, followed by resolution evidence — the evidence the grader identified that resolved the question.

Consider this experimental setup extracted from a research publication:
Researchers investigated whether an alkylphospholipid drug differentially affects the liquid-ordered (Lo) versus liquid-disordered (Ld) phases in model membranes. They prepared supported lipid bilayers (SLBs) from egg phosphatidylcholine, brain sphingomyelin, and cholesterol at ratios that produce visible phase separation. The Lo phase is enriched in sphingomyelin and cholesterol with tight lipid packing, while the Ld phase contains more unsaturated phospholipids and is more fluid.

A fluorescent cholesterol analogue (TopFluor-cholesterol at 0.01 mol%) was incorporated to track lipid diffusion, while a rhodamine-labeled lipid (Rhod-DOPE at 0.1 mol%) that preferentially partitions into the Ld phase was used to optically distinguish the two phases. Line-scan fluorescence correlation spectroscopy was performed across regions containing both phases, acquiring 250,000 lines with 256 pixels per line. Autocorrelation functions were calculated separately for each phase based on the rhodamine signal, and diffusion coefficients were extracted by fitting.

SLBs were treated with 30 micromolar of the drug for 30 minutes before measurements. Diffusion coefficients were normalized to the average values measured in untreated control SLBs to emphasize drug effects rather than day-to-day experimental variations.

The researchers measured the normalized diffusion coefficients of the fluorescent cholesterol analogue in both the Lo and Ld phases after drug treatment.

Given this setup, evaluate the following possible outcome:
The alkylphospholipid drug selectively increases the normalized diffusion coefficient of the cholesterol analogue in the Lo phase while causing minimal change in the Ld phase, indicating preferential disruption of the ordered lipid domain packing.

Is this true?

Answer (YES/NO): NO